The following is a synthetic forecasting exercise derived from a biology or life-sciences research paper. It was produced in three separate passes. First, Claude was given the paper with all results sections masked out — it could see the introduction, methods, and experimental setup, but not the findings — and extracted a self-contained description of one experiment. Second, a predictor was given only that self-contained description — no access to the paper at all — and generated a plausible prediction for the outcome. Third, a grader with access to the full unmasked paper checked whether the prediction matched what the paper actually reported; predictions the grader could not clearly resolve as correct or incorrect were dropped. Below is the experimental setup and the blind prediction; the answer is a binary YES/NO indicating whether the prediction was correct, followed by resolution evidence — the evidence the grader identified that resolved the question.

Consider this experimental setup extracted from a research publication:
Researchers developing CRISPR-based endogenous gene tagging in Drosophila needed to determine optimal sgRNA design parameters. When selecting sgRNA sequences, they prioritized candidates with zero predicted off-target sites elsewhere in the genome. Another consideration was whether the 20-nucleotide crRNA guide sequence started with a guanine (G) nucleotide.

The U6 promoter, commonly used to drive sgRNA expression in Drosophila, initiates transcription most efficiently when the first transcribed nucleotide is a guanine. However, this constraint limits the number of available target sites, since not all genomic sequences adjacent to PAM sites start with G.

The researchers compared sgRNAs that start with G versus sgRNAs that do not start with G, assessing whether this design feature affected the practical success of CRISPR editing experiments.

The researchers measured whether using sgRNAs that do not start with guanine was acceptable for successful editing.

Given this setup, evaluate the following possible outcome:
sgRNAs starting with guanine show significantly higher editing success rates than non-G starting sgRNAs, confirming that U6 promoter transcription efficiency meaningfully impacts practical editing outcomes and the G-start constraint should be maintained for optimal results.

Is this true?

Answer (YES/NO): NO